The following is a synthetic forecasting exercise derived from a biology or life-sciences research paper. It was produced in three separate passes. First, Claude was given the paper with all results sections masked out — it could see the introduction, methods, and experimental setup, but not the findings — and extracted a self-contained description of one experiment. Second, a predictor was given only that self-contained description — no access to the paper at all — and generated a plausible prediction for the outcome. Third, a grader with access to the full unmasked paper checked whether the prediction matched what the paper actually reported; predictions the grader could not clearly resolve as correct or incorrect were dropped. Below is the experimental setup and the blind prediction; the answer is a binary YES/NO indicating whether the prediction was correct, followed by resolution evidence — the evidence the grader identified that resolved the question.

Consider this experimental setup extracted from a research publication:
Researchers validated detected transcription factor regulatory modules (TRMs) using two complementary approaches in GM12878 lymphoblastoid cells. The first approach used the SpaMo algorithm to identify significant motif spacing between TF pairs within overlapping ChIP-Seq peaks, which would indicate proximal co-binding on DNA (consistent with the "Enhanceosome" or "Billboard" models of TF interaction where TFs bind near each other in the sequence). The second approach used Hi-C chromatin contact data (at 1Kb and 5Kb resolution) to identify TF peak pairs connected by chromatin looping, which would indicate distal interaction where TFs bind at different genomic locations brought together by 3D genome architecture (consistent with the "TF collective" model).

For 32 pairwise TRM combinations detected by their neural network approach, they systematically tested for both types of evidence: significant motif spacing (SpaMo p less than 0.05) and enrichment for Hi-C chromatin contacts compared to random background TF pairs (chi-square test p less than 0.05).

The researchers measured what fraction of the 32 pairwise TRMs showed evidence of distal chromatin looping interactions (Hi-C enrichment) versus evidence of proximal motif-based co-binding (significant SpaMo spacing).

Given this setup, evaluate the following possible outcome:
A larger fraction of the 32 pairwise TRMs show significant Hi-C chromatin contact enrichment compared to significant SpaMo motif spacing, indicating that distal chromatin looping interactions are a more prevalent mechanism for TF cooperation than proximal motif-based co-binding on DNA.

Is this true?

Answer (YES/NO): YES